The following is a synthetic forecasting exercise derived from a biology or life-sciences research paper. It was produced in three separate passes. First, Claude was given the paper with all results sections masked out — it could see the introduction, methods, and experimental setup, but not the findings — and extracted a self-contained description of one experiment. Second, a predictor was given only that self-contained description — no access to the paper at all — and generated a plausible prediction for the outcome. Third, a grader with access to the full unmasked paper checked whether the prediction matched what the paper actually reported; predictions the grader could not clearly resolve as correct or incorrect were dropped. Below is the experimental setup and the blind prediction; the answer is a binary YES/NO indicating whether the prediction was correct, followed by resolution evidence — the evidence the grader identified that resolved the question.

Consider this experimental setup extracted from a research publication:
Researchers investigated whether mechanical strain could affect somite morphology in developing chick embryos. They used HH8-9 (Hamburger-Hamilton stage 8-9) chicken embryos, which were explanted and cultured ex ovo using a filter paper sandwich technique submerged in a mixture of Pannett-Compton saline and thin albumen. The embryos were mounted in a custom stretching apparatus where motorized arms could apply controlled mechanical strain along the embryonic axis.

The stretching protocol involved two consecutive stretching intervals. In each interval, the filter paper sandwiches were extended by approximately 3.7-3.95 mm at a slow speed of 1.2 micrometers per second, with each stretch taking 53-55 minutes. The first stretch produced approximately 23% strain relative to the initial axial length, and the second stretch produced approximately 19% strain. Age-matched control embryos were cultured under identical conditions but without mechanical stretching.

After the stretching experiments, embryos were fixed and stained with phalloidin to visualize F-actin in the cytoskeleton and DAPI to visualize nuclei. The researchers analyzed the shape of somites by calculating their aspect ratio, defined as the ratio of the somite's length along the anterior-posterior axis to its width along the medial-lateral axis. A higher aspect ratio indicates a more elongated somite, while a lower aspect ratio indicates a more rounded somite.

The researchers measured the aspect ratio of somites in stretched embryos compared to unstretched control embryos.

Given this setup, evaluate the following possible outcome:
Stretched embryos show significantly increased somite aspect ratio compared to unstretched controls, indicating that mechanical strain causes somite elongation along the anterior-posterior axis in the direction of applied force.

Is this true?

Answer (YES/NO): YES